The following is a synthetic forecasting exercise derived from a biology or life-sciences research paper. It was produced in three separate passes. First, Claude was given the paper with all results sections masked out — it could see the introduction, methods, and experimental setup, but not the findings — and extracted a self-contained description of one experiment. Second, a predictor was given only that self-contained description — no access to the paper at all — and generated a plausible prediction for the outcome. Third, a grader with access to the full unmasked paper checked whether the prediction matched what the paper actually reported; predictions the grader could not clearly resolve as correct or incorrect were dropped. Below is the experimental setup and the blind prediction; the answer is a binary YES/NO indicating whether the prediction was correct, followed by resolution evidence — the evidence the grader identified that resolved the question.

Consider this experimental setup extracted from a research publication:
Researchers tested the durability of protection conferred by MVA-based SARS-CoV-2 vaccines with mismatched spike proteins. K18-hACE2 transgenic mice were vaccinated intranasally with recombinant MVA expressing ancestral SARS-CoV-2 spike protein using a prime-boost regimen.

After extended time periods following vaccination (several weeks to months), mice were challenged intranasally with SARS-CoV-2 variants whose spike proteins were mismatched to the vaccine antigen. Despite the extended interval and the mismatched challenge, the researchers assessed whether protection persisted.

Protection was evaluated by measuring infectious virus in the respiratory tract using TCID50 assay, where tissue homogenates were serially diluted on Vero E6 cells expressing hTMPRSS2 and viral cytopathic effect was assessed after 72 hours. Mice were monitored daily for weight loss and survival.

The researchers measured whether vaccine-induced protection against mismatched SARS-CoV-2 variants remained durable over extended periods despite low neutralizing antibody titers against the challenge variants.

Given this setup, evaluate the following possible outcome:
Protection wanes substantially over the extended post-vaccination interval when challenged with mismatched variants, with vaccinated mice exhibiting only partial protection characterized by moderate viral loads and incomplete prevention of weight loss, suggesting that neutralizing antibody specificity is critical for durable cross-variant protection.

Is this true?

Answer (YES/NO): NO